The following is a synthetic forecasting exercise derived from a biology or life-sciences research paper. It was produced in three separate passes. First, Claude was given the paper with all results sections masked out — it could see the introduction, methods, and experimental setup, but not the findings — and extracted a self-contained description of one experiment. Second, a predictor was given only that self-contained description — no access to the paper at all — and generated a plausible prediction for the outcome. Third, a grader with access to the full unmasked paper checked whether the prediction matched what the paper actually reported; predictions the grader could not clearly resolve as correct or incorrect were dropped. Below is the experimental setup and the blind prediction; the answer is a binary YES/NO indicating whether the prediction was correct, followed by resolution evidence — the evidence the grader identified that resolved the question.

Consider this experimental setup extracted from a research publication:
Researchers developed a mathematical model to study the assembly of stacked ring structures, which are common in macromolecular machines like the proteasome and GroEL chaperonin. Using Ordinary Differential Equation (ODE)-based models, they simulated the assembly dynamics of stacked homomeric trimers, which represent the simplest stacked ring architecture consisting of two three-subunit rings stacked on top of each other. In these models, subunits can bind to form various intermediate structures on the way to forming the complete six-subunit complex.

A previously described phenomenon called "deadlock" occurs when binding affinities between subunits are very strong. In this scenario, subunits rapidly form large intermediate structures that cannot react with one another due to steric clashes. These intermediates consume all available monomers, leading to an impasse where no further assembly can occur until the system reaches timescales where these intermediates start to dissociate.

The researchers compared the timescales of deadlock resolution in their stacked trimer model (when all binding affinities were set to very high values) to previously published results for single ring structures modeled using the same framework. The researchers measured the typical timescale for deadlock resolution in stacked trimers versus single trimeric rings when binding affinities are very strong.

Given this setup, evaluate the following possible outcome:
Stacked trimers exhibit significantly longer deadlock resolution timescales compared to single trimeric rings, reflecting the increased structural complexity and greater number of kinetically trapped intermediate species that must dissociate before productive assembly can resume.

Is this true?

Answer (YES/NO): YES